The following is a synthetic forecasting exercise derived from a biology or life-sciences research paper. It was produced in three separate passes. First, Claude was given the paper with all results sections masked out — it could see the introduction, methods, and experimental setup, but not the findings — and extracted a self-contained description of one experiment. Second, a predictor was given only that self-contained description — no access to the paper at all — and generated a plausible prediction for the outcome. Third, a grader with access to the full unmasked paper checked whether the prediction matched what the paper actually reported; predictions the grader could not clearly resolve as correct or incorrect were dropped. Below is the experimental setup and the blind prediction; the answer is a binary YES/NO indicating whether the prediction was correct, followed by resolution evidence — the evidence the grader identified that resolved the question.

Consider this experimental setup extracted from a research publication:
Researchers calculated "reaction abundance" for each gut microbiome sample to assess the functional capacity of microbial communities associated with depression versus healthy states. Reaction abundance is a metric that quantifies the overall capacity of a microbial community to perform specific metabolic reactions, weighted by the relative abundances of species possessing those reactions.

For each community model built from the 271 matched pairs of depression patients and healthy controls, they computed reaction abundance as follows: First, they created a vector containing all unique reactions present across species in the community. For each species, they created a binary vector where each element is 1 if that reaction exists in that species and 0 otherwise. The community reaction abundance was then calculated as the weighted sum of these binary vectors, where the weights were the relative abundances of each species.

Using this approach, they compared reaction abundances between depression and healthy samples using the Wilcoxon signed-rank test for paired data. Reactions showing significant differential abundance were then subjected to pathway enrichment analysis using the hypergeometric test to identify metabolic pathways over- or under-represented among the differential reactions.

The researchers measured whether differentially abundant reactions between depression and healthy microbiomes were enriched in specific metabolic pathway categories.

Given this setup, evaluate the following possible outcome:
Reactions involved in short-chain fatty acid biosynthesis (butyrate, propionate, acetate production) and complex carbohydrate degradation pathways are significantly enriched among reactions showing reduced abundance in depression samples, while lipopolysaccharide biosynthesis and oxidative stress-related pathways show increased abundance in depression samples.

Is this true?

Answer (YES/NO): NO